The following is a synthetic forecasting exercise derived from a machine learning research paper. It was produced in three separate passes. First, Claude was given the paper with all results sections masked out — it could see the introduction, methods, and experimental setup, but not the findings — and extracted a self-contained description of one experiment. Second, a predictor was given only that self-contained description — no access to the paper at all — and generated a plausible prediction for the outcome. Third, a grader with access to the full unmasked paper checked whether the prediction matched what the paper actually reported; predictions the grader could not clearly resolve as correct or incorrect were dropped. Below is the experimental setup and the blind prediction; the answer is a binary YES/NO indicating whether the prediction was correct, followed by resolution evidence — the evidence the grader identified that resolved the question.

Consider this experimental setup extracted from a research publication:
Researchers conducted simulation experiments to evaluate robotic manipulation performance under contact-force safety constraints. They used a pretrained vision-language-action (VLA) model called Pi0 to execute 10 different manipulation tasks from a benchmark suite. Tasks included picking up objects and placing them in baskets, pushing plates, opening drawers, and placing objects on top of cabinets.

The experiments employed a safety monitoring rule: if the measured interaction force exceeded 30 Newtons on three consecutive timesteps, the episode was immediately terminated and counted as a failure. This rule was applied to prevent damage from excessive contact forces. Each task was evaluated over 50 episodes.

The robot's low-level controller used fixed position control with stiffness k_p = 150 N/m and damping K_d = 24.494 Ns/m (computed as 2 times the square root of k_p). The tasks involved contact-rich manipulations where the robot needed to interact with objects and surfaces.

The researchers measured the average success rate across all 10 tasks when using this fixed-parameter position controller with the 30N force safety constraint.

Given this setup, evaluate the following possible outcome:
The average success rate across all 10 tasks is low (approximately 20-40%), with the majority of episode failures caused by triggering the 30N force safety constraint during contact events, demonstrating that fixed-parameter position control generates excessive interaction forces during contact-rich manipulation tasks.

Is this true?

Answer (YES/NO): YES